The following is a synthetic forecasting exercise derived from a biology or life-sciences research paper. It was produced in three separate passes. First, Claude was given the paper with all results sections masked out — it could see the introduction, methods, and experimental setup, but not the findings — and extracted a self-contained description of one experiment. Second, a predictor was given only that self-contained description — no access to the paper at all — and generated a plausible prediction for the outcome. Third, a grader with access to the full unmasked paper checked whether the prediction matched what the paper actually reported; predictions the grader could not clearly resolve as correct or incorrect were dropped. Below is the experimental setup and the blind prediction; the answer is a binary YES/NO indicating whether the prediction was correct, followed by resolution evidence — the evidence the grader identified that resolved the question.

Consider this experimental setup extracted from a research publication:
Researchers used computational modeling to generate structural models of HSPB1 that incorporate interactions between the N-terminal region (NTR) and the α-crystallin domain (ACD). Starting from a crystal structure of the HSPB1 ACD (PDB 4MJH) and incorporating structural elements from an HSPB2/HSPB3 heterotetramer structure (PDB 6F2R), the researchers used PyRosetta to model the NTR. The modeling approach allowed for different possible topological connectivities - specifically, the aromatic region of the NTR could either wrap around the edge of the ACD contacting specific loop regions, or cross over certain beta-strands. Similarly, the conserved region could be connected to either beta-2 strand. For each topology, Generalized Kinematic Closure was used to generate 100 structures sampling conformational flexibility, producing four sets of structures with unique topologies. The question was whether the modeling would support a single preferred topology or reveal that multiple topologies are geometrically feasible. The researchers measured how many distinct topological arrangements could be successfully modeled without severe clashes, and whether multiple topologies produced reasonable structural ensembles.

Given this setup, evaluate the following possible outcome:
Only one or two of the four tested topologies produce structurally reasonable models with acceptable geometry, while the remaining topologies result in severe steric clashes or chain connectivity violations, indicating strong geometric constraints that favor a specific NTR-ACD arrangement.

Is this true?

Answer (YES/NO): NO